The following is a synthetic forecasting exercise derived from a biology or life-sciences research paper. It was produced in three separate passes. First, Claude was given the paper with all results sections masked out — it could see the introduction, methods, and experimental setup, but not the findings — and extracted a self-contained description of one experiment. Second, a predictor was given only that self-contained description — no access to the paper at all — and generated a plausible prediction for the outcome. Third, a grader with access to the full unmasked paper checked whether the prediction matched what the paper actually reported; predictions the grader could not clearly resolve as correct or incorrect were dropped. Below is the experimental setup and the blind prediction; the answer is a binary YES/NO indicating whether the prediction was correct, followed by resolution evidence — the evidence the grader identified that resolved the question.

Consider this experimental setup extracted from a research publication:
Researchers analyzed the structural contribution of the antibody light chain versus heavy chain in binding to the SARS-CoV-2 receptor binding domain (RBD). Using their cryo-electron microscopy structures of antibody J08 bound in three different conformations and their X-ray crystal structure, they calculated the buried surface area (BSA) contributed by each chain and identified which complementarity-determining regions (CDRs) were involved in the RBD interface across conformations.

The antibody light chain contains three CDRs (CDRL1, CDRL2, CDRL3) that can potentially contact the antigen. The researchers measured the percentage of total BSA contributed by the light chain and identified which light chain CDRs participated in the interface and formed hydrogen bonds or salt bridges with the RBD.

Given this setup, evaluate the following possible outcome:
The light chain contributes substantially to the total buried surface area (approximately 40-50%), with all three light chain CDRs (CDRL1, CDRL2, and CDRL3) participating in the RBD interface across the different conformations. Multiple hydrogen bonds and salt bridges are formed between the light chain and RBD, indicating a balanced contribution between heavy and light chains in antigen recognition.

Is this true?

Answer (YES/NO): NO